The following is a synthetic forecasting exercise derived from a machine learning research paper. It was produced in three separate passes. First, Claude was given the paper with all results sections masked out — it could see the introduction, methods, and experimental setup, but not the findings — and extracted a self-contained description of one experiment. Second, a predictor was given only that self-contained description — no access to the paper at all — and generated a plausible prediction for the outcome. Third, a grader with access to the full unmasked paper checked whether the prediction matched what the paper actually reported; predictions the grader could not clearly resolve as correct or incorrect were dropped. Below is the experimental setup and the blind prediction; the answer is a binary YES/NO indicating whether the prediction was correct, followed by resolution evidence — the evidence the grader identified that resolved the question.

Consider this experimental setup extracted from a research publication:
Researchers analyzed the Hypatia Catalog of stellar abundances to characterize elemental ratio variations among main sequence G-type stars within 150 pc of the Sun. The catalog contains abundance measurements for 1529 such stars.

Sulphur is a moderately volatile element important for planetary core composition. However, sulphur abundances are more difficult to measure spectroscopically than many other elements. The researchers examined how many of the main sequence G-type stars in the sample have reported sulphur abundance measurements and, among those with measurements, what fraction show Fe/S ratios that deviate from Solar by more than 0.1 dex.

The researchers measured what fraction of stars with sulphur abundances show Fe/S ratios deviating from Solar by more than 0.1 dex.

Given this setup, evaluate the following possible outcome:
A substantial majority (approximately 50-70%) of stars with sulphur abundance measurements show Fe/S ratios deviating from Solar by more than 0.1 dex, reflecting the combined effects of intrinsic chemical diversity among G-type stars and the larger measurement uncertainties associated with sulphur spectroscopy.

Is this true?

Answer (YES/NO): NO